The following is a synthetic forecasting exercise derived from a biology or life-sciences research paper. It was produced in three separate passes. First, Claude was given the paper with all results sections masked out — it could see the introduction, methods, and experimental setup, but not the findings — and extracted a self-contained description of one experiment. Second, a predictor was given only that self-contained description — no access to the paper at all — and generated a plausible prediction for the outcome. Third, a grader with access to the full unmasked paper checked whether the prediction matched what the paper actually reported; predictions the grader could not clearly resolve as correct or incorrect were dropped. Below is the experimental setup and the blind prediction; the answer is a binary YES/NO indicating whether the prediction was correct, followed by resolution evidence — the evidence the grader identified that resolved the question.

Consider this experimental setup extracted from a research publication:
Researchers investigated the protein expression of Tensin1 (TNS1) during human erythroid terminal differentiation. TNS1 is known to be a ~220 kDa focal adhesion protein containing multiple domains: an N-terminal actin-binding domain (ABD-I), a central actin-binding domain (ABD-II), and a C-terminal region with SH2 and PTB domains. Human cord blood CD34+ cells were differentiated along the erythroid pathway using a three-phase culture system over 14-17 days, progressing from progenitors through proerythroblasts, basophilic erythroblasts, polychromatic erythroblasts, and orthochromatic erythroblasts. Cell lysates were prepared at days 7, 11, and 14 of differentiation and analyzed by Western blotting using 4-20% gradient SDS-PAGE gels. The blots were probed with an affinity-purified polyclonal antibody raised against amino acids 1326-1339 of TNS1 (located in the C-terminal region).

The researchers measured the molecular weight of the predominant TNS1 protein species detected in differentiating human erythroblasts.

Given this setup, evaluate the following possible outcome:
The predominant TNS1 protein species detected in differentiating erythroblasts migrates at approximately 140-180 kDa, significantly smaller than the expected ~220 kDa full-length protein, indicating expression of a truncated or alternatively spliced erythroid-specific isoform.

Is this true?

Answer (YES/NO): NO